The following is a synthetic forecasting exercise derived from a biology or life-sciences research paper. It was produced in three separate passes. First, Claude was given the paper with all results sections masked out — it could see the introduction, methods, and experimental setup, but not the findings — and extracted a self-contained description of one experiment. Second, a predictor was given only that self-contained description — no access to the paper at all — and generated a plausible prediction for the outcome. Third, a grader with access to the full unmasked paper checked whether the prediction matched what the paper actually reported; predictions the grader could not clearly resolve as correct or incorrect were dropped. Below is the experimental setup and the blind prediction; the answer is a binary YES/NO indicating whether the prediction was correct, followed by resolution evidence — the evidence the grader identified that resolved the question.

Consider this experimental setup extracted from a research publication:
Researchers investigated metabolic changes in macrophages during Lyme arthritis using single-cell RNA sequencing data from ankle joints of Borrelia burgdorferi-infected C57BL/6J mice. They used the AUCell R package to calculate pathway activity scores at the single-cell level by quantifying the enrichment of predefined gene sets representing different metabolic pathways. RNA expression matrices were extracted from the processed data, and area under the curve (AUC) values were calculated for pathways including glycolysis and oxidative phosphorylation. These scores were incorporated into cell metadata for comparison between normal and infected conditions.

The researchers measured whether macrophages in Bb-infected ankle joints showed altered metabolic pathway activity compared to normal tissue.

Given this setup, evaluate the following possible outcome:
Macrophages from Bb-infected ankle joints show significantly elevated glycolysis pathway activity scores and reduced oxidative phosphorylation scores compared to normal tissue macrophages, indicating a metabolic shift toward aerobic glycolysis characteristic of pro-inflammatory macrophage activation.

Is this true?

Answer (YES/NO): YES